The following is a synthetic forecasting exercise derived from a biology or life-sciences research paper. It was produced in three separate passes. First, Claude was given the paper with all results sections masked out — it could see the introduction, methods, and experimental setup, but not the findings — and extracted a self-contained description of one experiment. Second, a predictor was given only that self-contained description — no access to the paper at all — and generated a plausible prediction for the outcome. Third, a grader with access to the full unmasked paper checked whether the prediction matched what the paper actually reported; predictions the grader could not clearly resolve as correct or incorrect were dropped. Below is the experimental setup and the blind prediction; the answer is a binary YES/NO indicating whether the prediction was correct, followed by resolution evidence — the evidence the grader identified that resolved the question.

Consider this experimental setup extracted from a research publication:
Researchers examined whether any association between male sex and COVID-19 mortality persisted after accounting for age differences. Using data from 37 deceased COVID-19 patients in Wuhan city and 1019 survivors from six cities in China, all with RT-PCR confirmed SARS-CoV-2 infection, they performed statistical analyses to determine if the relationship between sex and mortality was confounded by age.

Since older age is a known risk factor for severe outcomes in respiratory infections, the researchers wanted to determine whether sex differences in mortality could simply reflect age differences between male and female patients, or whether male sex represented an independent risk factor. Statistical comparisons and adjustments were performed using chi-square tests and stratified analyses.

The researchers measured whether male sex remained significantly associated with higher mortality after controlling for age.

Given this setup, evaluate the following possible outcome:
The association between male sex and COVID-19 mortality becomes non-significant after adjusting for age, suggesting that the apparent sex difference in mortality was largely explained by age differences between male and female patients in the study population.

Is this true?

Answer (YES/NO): NO